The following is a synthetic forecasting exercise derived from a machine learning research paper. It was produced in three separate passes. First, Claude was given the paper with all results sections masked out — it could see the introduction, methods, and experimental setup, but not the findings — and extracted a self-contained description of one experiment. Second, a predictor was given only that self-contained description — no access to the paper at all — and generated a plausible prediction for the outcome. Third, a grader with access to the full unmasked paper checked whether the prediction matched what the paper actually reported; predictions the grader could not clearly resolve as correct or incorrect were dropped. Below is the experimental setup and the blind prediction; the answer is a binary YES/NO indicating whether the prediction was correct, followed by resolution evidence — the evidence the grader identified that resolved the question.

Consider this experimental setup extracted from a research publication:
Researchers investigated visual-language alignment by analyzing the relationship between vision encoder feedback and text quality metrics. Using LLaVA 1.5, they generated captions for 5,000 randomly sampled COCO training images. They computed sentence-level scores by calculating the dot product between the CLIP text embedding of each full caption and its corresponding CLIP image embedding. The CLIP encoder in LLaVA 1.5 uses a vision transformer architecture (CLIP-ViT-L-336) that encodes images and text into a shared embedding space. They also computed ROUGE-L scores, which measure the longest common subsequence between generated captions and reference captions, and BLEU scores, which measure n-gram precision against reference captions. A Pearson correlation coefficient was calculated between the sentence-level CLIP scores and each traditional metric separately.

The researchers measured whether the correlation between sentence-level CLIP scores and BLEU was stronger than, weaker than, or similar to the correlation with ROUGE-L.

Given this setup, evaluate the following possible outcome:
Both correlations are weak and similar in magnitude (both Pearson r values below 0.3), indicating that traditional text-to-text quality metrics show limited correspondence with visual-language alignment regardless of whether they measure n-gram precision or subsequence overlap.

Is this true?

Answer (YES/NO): YES